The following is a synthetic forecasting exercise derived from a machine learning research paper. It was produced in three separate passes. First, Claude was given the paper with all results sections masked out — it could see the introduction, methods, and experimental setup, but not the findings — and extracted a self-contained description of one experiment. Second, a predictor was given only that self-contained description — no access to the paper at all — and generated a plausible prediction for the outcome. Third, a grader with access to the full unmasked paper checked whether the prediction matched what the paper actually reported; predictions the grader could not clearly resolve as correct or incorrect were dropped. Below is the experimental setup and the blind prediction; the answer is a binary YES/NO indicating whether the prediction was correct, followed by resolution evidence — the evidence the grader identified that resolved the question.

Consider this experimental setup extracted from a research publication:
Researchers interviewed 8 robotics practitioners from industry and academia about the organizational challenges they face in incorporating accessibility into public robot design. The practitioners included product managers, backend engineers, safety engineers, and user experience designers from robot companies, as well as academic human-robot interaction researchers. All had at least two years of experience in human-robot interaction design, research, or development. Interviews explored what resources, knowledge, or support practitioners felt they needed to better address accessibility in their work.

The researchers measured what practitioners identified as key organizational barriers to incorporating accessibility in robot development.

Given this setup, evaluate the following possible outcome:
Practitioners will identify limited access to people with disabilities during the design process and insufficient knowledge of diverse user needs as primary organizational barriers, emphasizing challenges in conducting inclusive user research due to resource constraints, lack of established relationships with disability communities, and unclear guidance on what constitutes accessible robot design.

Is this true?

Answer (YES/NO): NO